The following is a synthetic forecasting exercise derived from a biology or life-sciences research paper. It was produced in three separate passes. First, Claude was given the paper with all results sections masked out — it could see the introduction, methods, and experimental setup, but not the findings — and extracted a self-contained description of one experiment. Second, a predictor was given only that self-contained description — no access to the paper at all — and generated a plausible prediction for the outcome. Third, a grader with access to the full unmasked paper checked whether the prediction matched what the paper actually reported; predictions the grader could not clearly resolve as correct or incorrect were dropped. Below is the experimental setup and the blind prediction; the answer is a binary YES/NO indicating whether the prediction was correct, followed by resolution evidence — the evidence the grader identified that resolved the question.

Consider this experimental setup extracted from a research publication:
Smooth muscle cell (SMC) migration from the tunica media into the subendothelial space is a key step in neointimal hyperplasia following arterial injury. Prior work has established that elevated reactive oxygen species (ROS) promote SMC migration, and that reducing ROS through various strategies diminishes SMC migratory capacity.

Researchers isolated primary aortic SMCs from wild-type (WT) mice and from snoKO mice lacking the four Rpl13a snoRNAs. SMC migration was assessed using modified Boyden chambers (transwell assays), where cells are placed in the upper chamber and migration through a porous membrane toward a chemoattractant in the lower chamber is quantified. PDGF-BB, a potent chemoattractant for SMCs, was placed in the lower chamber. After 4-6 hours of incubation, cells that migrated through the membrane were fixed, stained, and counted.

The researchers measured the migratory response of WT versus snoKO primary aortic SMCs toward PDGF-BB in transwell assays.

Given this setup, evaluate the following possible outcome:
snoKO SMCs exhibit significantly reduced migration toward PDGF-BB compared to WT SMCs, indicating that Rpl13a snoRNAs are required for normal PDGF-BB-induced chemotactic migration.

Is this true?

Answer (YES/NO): YES